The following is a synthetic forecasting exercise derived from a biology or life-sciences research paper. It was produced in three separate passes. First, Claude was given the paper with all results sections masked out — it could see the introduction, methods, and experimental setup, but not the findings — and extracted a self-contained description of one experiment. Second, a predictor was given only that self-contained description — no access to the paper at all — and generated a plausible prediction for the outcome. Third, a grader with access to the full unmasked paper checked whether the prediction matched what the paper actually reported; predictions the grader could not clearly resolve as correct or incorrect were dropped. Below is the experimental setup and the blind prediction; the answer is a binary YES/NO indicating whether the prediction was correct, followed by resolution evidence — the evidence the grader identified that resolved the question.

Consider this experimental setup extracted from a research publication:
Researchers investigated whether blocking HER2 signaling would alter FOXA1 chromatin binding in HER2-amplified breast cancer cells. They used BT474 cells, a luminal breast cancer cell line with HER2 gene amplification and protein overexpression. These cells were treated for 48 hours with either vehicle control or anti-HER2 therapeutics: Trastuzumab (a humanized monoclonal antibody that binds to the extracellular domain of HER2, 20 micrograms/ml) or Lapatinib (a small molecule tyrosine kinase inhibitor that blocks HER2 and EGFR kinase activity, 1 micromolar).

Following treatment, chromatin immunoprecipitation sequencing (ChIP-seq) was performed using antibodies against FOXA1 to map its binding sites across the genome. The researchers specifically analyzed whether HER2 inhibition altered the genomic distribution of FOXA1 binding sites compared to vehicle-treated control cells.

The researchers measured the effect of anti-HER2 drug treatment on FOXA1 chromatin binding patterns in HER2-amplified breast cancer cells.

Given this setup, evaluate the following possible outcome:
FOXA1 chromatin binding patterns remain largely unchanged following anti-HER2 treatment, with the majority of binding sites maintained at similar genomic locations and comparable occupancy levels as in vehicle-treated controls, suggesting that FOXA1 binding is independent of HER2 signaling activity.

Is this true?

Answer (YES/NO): NO